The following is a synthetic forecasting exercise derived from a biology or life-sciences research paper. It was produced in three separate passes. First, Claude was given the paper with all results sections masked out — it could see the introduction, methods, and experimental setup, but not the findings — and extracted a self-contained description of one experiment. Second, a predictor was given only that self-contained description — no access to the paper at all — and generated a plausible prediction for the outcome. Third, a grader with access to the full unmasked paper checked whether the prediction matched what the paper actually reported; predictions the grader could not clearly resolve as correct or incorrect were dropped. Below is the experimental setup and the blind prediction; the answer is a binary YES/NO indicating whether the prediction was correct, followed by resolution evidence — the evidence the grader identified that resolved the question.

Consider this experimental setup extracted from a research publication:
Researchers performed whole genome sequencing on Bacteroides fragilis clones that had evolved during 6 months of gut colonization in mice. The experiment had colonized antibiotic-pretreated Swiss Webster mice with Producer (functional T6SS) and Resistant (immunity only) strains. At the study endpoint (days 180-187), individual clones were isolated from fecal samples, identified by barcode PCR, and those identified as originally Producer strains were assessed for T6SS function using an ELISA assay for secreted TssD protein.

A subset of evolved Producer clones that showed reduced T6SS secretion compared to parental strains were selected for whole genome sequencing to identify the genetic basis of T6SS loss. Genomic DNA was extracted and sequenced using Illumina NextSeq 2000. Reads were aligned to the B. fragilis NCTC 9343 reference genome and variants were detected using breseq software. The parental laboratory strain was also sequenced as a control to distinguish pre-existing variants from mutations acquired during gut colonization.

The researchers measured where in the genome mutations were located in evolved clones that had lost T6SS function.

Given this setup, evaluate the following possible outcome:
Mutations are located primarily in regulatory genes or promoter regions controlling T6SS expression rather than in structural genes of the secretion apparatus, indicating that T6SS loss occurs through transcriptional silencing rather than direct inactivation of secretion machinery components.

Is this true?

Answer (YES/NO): NO